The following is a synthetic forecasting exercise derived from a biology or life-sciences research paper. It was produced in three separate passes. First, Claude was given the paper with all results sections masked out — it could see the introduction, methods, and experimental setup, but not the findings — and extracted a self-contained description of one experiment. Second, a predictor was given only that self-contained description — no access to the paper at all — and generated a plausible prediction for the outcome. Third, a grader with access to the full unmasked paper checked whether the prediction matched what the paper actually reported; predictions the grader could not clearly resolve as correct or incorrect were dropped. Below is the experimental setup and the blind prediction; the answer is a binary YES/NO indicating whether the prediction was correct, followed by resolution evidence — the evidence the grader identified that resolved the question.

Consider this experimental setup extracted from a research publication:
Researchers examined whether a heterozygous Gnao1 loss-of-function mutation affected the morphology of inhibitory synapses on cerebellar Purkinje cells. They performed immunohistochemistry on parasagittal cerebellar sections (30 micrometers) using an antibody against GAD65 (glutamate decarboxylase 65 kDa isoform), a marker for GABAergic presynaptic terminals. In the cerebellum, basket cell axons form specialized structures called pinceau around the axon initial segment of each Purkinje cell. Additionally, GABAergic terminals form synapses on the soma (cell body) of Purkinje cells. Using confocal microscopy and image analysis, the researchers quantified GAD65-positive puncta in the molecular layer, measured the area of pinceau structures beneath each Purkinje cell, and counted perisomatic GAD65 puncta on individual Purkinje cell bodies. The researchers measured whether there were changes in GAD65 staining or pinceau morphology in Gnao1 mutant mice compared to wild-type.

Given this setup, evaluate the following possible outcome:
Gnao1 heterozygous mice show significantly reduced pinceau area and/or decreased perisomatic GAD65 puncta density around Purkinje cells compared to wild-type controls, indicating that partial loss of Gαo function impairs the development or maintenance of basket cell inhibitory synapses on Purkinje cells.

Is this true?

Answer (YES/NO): NO